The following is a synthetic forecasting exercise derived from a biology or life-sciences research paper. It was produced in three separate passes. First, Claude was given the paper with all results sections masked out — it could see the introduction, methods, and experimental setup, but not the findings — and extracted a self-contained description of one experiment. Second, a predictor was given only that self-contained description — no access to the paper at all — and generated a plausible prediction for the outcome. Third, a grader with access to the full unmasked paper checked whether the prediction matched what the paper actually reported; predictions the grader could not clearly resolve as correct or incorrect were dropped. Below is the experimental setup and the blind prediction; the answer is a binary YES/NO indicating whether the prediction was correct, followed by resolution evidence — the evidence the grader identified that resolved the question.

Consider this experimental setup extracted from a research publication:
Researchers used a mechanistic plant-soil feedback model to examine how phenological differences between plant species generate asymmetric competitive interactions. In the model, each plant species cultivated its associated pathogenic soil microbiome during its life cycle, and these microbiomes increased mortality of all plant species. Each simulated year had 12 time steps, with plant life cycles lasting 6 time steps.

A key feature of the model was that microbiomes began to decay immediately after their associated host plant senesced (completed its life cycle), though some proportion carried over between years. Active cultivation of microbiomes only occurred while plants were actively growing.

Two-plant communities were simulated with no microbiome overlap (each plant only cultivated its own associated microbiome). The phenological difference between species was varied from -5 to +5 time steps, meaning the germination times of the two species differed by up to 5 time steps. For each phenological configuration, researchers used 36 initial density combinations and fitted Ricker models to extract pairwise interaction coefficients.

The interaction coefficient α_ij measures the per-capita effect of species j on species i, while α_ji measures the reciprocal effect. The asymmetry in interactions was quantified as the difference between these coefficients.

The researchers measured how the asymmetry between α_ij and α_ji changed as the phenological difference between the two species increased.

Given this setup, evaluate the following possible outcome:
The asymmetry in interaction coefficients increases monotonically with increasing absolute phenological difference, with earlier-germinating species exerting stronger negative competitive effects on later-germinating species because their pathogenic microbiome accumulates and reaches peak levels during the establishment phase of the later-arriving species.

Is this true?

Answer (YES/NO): NO